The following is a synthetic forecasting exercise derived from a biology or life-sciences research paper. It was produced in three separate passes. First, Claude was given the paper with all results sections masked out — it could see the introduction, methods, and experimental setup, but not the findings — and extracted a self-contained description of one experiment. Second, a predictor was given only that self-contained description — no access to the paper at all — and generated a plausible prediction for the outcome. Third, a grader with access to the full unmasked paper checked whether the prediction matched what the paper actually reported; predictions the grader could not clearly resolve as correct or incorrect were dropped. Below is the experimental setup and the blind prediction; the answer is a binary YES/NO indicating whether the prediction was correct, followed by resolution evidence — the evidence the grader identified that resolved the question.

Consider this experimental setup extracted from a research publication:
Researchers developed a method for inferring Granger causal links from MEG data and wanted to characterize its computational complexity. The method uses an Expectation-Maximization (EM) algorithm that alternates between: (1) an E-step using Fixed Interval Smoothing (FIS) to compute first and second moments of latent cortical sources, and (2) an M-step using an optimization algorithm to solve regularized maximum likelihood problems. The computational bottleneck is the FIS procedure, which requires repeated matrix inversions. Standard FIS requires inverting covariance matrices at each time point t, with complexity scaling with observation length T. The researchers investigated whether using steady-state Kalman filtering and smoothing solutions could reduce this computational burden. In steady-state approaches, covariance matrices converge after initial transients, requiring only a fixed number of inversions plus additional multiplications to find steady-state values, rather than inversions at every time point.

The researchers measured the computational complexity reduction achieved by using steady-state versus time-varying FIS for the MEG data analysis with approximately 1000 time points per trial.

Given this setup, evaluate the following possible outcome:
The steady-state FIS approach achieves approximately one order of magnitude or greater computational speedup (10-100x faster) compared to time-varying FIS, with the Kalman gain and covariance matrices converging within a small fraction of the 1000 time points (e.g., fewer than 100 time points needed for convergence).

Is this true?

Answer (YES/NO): NO